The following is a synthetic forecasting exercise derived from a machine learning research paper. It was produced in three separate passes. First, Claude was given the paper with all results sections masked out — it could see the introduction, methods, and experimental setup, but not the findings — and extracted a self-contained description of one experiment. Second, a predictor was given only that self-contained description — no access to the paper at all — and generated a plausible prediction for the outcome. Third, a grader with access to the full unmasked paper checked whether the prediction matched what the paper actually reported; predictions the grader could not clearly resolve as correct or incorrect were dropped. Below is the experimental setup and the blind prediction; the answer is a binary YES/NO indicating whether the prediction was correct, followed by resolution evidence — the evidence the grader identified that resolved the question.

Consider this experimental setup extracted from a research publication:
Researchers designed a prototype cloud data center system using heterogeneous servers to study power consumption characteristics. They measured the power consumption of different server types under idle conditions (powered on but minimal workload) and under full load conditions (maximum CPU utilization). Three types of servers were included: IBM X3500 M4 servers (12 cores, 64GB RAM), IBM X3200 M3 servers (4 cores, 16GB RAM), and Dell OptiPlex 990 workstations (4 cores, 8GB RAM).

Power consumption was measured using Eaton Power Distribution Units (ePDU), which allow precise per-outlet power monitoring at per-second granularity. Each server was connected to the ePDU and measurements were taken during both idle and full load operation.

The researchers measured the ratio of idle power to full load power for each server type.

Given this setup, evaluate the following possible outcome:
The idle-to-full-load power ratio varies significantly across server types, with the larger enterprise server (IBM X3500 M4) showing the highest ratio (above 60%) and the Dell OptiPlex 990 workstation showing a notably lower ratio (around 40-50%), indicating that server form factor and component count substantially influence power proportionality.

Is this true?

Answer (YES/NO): NO